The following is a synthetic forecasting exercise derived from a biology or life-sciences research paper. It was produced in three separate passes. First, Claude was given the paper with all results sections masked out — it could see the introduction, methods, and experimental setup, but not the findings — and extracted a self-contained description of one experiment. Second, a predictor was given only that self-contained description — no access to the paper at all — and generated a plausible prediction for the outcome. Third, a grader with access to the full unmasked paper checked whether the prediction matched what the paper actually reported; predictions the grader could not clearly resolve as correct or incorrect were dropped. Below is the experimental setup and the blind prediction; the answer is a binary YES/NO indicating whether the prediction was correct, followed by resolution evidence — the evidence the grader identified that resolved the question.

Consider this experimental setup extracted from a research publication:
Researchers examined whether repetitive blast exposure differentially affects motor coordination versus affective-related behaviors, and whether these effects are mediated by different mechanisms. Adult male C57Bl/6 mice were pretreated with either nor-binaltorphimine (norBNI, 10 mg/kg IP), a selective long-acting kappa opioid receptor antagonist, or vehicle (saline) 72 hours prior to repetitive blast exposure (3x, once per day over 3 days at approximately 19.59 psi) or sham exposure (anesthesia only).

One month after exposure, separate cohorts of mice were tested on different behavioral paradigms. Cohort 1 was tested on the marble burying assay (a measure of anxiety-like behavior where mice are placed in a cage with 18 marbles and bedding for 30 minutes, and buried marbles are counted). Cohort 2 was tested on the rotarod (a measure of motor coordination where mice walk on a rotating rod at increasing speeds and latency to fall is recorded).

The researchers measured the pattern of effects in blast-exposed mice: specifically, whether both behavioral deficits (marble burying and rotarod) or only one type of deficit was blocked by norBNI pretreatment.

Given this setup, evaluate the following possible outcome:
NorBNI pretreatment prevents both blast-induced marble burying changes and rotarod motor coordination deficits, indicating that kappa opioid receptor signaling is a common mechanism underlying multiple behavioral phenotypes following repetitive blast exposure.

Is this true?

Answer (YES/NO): NO